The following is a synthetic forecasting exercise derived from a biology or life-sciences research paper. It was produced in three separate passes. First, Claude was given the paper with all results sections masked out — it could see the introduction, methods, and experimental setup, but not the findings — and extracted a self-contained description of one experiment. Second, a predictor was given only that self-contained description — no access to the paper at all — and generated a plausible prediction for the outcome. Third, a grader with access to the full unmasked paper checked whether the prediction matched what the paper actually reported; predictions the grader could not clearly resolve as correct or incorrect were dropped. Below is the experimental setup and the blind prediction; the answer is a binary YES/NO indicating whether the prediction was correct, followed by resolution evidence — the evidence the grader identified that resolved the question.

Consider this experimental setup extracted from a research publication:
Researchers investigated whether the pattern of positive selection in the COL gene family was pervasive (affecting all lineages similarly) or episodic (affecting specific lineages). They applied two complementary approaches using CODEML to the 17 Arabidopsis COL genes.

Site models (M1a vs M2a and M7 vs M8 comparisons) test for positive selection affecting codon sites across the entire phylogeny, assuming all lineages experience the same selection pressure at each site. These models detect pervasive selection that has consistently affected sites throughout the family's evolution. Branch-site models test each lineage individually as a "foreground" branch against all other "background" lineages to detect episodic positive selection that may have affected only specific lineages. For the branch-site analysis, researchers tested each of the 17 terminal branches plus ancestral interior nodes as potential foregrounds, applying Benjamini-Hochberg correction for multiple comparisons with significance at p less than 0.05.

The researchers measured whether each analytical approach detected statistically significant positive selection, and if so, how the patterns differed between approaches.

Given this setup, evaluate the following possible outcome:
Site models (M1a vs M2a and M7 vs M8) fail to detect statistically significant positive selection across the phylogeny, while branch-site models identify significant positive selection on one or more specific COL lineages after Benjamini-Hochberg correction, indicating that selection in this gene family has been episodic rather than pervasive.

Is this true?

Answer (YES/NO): YES